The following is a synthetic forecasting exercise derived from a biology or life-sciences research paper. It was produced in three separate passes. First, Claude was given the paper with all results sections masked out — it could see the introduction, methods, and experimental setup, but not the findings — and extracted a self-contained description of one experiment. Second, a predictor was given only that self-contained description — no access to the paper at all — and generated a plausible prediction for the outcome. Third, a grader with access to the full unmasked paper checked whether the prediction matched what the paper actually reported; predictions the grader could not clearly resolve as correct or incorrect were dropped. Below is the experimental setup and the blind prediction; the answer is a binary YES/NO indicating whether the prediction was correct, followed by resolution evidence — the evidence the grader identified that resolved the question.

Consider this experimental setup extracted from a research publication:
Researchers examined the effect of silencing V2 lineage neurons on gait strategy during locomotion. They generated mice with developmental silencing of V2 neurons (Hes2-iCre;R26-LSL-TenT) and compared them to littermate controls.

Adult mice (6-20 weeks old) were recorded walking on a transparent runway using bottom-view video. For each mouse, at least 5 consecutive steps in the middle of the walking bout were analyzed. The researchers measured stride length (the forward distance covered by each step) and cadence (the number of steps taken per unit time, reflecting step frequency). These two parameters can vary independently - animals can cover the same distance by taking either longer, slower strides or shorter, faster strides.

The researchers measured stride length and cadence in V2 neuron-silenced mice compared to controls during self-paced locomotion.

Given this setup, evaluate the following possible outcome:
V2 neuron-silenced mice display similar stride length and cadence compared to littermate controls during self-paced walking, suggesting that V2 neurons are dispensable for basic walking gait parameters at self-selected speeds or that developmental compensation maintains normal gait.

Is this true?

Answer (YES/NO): NO